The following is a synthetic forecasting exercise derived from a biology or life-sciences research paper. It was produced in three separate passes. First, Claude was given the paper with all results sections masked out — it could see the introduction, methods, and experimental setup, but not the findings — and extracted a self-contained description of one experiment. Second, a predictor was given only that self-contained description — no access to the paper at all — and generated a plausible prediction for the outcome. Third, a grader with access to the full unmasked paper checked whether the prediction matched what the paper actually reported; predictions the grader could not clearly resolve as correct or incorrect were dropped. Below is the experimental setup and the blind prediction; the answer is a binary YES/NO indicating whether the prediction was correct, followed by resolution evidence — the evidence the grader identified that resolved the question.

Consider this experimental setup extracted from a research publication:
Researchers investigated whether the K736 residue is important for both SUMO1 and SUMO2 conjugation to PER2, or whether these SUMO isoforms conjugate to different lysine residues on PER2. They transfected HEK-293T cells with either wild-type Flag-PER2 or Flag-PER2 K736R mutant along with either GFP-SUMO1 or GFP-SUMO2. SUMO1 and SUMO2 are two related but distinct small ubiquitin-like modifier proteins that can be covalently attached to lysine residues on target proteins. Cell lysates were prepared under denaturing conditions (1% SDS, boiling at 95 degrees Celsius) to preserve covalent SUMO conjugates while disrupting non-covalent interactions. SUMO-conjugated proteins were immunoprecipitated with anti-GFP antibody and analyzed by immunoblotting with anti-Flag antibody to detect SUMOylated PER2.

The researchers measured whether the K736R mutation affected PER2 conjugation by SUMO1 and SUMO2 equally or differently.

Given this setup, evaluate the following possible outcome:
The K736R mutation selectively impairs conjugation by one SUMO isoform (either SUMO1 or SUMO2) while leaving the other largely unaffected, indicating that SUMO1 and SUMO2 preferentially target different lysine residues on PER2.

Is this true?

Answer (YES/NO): NO